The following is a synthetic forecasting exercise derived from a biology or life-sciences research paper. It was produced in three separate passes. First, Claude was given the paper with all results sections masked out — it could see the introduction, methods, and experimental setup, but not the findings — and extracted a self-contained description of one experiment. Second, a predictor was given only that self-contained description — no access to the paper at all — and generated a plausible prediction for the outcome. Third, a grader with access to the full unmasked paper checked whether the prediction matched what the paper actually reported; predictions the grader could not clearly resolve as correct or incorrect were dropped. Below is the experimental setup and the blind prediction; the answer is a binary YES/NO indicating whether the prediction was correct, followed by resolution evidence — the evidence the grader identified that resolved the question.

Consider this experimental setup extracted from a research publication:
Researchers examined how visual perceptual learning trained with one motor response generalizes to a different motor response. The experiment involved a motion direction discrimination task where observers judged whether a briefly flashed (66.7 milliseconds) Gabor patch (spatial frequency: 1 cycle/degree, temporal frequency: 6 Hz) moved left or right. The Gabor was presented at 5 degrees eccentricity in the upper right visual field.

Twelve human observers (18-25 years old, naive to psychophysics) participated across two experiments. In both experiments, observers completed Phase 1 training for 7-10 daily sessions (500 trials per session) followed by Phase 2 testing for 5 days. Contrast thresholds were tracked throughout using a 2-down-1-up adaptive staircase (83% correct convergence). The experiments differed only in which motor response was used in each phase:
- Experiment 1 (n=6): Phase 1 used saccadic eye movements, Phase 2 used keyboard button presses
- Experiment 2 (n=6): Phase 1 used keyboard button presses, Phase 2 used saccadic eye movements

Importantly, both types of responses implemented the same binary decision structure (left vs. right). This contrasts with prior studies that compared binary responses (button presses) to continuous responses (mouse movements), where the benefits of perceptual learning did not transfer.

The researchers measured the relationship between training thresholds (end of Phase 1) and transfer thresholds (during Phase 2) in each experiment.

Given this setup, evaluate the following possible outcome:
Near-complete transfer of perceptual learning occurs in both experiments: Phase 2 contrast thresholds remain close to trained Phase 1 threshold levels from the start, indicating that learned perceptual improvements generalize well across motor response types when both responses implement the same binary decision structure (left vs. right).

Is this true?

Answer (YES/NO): YES